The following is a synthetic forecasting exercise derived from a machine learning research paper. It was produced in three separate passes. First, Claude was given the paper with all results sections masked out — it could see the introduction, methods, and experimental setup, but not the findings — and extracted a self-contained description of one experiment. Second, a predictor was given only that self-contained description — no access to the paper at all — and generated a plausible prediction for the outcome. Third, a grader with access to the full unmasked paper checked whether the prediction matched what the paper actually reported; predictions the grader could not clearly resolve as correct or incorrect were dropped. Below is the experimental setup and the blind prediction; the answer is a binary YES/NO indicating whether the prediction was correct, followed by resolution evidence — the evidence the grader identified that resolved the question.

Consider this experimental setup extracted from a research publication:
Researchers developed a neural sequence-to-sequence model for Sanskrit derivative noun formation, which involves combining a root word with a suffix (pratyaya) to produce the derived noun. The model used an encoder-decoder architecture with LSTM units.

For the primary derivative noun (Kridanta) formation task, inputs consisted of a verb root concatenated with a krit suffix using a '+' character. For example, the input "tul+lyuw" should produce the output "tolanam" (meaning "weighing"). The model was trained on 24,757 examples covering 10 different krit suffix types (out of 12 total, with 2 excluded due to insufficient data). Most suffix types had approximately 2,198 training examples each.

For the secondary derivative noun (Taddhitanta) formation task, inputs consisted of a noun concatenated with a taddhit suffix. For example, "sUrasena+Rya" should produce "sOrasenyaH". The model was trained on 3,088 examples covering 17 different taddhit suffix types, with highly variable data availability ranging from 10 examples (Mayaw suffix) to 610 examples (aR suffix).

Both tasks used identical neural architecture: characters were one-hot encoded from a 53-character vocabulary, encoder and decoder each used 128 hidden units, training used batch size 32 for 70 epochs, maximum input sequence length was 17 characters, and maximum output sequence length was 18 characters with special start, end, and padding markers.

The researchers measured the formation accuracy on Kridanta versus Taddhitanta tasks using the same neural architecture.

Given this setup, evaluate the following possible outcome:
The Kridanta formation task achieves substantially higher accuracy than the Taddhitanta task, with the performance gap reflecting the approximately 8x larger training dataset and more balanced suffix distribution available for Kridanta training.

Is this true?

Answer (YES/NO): NO